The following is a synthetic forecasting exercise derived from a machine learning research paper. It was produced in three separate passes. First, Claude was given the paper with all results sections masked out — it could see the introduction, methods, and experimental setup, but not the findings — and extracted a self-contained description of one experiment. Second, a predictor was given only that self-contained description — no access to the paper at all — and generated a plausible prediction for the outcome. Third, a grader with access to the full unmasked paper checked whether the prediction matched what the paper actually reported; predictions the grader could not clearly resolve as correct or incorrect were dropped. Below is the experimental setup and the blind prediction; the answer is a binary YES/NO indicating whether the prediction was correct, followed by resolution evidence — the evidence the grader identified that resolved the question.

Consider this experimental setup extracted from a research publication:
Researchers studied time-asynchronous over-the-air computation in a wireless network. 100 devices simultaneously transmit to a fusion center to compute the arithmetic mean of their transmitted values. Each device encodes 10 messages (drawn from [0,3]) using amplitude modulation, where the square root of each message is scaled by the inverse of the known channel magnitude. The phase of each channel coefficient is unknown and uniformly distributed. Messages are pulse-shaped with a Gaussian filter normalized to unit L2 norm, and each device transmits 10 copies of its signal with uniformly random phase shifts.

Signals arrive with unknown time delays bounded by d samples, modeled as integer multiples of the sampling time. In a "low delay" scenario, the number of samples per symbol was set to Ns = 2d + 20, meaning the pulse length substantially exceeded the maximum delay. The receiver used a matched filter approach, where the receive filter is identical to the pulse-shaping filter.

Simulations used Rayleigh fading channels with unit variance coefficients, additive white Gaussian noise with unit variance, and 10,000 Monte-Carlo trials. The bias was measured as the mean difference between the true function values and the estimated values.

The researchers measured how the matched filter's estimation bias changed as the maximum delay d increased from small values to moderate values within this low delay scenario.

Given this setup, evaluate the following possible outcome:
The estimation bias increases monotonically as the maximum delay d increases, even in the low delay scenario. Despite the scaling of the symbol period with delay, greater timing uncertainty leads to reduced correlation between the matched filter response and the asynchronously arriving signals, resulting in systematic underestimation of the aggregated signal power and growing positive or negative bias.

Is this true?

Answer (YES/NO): YES